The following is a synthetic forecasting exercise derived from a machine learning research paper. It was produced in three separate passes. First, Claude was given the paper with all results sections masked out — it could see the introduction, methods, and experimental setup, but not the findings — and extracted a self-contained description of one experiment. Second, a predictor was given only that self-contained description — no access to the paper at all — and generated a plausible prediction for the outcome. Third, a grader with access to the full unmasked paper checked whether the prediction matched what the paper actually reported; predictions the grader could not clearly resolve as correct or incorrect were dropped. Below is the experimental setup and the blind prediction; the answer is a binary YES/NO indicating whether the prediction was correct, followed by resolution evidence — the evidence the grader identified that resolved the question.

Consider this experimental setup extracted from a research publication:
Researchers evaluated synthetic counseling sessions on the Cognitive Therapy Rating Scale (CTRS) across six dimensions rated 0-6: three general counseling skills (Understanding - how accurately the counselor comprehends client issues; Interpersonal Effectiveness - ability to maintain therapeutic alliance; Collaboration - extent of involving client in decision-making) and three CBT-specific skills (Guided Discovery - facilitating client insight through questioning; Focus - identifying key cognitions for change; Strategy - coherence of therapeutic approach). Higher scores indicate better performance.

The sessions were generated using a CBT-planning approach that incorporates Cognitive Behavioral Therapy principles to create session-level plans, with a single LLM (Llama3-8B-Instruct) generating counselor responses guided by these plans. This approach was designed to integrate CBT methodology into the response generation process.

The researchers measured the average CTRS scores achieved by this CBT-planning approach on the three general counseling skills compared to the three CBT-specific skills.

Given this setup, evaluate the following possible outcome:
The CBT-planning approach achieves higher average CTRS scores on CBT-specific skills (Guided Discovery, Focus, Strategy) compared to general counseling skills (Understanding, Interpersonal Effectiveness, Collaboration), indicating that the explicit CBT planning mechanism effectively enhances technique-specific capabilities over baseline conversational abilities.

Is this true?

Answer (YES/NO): NO